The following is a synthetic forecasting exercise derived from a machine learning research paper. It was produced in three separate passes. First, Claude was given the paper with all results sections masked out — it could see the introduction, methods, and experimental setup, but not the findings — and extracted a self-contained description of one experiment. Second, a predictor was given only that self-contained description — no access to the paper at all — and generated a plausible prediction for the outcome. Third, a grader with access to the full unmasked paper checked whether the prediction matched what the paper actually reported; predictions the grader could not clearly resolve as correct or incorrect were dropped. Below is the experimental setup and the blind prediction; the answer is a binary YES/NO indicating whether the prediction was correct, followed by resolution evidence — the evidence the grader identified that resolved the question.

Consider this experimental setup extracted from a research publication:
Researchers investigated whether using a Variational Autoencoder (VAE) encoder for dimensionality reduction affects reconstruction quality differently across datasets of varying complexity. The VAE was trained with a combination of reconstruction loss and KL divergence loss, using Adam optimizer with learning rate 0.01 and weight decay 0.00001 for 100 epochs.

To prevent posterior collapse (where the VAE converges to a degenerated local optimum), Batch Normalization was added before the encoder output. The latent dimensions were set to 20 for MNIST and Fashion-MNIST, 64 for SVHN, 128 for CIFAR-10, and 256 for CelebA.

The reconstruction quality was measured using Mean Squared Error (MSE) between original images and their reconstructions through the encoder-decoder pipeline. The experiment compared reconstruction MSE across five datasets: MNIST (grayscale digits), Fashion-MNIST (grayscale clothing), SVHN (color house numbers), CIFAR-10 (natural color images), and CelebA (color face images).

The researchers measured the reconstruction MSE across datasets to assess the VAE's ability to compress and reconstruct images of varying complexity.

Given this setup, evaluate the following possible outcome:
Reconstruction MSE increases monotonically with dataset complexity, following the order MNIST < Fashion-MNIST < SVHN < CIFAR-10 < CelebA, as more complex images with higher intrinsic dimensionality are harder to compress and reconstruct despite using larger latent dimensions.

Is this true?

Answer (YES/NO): NO